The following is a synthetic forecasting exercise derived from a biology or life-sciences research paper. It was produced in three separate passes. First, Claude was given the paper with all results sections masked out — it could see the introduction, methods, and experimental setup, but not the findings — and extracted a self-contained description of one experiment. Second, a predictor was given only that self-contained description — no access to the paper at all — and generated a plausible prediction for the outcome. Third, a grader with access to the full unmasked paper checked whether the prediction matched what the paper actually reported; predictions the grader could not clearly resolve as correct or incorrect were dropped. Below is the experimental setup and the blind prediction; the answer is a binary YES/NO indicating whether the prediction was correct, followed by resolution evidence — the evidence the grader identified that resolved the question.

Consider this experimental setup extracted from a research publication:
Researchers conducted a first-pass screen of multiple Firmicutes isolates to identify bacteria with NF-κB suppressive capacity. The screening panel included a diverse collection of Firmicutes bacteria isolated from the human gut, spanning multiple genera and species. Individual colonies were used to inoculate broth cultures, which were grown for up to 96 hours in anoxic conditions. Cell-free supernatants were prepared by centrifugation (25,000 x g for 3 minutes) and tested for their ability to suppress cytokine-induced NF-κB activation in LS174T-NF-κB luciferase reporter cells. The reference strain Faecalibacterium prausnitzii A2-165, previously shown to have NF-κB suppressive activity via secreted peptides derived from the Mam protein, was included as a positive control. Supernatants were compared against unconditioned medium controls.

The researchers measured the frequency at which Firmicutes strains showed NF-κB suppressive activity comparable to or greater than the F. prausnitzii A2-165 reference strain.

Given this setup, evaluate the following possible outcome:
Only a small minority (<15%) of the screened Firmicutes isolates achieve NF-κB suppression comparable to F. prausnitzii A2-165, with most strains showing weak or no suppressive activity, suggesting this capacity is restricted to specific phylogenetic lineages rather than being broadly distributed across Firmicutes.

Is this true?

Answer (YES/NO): NO